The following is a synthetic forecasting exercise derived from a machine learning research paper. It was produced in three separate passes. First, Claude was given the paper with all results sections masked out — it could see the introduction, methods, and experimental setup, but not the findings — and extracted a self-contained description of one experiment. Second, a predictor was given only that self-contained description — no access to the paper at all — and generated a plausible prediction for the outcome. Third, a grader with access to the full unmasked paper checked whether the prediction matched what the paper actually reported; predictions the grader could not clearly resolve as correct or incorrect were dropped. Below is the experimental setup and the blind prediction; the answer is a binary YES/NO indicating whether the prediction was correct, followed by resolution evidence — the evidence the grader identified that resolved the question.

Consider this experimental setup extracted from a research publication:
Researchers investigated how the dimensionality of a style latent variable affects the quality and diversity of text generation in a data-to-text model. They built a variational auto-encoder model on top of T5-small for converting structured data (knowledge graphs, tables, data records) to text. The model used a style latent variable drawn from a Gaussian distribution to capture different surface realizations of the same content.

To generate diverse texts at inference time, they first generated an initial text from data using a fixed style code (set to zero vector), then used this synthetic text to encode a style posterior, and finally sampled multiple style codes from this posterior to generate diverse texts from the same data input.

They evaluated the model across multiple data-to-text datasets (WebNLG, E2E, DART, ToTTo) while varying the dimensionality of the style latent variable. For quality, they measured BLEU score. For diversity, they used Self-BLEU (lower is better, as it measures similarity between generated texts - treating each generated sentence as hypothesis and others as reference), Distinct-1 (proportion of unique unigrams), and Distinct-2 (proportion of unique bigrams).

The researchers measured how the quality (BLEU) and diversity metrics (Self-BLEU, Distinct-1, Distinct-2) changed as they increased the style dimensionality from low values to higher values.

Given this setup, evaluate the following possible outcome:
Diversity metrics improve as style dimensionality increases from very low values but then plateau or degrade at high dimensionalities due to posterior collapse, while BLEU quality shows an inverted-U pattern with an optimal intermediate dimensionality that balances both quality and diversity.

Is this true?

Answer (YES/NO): NO